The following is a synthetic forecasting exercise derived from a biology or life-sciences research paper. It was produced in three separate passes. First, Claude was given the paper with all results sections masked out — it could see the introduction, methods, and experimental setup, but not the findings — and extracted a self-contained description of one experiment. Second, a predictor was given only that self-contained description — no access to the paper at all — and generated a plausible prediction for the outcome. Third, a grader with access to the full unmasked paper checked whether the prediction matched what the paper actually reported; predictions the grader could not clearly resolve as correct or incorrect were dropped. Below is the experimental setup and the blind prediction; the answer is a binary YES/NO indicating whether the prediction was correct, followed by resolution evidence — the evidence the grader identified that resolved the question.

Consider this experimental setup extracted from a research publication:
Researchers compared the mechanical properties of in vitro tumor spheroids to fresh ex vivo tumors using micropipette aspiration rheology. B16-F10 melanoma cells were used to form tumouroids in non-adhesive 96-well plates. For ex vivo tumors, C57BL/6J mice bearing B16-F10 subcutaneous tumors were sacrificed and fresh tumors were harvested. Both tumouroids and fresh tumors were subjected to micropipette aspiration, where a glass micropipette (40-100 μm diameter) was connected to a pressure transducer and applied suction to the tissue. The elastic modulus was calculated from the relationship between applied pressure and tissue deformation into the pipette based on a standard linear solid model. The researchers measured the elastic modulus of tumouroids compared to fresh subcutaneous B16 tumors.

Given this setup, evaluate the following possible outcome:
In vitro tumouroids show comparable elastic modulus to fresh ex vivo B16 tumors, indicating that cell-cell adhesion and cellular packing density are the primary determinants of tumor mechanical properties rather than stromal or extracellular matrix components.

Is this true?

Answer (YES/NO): YES